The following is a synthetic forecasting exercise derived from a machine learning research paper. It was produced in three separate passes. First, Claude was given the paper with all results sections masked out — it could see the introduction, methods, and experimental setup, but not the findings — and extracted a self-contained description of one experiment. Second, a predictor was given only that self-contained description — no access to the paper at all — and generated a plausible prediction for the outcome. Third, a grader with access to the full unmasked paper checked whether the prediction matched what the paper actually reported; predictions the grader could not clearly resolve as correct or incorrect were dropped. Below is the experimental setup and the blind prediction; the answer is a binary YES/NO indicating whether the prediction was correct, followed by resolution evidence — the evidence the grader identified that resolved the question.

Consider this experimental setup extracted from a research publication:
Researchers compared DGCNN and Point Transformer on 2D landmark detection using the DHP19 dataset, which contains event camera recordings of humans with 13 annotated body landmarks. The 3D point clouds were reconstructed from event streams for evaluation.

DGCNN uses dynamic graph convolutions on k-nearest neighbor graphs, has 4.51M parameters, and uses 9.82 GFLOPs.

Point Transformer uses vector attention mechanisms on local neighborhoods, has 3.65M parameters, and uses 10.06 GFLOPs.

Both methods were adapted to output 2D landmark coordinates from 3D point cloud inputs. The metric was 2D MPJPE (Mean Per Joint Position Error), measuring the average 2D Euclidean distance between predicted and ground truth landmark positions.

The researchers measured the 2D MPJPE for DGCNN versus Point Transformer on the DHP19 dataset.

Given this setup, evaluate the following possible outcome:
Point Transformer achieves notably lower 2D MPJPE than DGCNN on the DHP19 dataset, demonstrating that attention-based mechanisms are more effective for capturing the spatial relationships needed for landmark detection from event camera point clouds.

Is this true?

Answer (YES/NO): YES